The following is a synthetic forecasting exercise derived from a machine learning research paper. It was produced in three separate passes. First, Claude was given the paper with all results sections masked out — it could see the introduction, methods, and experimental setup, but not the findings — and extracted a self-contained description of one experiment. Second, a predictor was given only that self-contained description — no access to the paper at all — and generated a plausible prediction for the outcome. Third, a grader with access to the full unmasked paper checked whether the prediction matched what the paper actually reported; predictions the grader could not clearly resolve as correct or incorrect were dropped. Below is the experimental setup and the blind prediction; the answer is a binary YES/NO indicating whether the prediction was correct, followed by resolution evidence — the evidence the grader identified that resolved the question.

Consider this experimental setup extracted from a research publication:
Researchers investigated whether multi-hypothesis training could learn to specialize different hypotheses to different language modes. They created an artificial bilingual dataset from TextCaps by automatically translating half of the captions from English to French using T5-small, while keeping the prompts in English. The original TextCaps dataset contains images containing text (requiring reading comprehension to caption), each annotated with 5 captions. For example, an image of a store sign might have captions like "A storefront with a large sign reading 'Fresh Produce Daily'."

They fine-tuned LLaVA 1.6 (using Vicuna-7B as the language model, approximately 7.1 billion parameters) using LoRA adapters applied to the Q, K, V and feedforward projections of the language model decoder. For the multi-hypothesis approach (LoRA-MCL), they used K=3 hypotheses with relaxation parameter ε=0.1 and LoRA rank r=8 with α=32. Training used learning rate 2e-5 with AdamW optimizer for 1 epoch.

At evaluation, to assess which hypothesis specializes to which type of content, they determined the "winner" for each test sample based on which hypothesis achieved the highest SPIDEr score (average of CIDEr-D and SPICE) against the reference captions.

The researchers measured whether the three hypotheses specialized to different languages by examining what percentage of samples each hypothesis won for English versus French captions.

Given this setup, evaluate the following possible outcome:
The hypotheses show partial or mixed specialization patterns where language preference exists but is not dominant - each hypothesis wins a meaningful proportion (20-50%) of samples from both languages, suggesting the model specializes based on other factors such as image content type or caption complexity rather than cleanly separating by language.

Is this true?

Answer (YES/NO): NO